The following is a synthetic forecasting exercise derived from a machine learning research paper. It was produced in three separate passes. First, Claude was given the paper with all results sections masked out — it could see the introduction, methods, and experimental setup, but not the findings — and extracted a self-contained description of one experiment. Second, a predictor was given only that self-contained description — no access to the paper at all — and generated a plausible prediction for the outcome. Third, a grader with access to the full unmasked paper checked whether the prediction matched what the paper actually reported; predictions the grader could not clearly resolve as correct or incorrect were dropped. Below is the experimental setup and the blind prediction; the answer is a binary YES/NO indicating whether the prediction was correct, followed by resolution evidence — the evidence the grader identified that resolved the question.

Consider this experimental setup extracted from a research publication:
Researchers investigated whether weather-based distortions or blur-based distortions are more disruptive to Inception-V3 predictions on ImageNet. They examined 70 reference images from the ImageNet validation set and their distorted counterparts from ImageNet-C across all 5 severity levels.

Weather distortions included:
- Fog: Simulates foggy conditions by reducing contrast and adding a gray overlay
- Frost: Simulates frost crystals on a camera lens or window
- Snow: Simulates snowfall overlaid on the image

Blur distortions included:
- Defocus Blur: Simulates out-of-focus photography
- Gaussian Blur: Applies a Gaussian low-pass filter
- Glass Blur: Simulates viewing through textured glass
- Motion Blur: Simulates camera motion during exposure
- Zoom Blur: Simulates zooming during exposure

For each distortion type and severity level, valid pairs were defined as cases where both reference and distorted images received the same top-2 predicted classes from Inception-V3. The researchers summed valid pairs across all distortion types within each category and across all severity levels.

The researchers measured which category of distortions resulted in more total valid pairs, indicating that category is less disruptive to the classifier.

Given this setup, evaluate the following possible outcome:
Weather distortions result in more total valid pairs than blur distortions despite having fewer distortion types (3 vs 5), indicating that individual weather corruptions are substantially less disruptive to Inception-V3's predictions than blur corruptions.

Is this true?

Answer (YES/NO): NO